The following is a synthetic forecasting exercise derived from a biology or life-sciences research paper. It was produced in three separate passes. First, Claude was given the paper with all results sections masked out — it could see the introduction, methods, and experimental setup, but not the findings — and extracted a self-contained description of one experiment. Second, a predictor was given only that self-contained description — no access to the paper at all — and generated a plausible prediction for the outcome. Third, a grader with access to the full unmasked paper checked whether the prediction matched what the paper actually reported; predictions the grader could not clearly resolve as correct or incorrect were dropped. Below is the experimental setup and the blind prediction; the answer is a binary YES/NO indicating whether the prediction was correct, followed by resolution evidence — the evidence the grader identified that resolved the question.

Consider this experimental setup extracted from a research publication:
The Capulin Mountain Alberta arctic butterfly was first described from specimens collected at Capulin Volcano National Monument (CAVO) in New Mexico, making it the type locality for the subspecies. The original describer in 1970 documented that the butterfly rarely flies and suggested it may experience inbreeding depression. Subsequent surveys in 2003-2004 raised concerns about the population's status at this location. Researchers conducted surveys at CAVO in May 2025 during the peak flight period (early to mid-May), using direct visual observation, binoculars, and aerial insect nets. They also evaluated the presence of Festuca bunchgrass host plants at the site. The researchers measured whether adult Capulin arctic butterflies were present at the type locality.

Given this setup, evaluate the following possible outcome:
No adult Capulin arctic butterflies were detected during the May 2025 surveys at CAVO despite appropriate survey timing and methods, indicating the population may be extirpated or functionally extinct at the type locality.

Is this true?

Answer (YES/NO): YES